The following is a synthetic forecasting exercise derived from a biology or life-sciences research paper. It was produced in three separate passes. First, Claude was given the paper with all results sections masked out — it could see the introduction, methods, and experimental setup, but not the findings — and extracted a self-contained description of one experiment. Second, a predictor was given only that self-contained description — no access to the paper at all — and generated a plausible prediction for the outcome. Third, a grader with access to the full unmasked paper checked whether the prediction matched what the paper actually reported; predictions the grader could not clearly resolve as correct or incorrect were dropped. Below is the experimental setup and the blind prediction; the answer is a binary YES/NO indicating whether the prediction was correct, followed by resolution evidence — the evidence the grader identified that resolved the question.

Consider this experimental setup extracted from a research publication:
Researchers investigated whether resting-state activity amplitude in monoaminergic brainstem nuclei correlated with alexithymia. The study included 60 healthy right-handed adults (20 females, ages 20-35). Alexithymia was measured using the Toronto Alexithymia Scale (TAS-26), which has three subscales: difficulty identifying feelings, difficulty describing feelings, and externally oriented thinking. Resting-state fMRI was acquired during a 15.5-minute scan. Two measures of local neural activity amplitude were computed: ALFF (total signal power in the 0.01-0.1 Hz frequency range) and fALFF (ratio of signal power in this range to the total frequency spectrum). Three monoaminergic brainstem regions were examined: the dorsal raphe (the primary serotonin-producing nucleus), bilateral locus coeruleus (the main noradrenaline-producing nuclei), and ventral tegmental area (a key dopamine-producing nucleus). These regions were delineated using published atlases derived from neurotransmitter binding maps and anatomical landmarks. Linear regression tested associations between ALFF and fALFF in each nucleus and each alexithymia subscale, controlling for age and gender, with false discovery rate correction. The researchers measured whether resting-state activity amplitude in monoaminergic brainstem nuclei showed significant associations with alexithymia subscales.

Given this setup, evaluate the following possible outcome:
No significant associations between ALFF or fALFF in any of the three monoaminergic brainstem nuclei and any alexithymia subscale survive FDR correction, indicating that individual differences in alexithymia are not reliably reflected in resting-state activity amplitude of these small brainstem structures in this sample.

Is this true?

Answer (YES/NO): YES